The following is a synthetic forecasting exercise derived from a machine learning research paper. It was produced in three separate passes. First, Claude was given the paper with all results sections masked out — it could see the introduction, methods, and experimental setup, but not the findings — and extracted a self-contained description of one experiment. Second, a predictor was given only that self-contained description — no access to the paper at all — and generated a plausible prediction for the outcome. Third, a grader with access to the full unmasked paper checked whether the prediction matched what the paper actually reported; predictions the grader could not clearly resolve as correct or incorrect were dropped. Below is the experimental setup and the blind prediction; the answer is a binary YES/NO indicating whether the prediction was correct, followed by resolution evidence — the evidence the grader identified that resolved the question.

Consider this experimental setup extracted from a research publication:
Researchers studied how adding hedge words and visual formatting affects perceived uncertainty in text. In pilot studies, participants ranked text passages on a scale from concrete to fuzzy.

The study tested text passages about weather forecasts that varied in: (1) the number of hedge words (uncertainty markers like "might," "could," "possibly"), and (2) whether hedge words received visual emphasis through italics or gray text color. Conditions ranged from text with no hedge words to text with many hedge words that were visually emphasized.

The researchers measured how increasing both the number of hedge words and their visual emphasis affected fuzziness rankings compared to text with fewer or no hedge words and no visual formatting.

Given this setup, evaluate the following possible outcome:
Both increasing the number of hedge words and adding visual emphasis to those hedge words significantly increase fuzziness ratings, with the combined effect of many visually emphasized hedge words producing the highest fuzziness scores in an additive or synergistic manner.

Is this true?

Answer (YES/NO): NO